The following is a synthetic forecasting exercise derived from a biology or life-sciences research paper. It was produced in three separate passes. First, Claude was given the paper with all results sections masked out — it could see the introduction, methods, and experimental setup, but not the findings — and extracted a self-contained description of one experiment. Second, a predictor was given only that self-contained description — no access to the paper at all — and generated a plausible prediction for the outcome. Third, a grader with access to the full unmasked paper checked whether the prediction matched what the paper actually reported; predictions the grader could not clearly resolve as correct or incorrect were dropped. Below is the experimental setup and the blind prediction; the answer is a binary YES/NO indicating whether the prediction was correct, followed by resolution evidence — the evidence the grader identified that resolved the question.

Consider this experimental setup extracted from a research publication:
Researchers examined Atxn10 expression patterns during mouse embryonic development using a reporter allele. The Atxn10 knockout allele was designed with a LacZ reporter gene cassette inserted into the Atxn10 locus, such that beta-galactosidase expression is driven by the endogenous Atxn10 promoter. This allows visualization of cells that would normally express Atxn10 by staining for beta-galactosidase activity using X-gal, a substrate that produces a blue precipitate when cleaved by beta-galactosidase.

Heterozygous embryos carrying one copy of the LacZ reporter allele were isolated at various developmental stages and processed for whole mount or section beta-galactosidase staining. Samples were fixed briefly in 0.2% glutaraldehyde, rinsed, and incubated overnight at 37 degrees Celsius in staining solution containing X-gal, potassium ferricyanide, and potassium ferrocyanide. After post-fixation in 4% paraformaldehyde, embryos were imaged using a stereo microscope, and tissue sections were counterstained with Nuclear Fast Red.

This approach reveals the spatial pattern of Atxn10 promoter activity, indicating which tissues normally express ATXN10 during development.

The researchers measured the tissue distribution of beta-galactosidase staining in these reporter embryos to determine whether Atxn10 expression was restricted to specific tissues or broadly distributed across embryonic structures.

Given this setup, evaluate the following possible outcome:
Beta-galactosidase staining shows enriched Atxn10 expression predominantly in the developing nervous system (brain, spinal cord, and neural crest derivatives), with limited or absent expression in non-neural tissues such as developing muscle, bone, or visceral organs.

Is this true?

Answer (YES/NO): NO